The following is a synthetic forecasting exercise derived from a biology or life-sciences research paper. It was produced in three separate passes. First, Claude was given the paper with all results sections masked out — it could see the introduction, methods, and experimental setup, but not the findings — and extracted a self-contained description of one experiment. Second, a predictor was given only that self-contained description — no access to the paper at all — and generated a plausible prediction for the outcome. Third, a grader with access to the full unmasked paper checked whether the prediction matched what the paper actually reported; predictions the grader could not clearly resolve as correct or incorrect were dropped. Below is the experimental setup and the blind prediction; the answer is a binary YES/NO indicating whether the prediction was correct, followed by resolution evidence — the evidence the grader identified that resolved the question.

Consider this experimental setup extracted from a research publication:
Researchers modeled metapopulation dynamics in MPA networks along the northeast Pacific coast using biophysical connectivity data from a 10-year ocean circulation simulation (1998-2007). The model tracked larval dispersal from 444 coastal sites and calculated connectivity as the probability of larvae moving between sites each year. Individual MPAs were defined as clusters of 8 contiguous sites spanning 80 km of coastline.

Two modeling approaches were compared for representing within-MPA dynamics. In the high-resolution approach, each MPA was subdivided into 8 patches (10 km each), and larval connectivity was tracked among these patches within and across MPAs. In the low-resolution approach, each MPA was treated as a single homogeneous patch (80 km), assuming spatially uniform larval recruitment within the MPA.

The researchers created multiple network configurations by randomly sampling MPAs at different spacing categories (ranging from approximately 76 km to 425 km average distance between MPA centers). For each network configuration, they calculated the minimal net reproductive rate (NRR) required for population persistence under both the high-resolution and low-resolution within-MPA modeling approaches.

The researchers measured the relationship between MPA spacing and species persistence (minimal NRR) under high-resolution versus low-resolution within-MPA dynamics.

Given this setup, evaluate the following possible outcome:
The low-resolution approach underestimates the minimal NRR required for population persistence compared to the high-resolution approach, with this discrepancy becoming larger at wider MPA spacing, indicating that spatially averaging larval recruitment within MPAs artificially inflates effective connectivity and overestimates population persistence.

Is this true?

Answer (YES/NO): NO